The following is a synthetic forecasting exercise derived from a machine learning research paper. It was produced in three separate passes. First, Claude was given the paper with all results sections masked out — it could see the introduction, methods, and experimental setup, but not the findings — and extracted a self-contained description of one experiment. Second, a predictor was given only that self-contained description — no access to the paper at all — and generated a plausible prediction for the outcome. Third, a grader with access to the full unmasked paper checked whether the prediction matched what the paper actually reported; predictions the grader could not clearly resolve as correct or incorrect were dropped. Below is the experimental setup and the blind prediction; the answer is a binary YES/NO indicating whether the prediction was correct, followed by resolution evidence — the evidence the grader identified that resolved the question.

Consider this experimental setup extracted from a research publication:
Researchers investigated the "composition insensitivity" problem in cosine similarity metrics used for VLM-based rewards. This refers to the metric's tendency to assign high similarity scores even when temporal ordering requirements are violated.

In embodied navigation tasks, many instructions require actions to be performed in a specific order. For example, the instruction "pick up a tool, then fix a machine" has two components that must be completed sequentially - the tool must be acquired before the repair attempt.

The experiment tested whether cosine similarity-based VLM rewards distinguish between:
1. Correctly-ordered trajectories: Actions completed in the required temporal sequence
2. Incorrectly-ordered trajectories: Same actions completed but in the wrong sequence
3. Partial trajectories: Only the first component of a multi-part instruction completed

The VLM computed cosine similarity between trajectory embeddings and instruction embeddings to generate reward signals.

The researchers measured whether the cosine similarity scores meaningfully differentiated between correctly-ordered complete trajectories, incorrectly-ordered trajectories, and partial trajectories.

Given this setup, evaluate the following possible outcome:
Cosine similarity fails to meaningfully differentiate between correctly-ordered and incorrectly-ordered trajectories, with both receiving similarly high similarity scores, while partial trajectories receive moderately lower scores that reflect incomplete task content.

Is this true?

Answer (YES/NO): NO